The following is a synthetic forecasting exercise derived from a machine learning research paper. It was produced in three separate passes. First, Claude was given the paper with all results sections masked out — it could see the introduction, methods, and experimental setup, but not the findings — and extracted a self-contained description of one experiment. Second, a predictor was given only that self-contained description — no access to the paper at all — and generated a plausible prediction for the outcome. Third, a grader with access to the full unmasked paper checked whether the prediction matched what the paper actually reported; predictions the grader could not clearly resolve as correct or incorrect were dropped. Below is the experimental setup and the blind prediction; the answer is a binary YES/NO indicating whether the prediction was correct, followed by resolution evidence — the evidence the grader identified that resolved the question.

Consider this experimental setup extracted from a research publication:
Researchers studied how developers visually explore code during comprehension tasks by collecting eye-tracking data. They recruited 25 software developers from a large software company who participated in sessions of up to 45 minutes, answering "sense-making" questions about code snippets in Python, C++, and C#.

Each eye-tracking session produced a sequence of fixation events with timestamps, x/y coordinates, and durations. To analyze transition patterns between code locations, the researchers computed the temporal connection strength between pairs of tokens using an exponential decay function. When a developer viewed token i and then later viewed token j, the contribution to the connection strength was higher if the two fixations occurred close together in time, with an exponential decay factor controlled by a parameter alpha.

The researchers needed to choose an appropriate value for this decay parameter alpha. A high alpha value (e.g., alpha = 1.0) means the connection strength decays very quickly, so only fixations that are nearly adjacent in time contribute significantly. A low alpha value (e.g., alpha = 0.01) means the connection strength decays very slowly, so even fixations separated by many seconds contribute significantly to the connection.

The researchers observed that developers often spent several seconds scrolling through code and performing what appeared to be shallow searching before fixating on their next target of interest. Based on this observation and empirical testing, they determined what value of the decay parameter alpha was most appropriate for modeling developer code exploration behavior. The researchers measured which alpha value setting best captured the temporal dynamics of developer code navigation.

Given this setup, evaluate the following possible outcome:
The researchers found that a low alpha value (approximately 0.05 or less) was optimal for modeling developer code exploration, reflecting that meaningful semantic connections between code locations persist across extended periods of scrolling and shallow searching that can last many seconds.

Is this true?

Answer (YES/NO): NO